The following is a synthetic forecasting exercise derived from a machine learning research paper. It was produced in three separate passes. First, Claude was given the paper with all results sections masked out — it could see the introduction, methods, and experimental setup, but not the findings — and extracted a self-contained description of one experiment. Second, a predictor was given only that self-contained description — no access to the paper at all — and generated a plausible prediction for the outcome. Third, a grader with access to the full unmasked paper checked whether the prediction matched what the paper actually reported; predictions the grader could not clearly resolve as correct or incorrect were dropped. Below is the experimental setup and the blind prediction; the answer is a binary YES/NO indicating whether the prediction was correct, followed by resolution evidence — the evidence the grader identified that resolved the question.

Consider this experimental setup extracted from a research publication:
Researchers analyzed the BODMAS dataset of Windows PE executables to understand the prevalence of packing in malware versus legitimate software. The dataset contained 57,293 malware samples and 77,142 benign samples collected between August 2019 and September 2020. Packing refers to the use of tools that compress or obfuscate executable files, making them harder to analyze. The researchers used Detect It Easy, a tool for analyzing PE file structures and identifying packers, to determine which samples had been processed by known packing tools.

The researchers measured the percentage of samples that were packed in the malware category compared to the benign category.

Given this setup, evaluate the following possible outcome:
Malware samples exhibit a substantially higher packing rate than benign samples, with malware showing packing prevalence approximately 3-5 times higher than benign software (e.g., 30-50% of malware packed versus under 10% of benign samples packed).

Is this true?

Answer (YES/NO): NO